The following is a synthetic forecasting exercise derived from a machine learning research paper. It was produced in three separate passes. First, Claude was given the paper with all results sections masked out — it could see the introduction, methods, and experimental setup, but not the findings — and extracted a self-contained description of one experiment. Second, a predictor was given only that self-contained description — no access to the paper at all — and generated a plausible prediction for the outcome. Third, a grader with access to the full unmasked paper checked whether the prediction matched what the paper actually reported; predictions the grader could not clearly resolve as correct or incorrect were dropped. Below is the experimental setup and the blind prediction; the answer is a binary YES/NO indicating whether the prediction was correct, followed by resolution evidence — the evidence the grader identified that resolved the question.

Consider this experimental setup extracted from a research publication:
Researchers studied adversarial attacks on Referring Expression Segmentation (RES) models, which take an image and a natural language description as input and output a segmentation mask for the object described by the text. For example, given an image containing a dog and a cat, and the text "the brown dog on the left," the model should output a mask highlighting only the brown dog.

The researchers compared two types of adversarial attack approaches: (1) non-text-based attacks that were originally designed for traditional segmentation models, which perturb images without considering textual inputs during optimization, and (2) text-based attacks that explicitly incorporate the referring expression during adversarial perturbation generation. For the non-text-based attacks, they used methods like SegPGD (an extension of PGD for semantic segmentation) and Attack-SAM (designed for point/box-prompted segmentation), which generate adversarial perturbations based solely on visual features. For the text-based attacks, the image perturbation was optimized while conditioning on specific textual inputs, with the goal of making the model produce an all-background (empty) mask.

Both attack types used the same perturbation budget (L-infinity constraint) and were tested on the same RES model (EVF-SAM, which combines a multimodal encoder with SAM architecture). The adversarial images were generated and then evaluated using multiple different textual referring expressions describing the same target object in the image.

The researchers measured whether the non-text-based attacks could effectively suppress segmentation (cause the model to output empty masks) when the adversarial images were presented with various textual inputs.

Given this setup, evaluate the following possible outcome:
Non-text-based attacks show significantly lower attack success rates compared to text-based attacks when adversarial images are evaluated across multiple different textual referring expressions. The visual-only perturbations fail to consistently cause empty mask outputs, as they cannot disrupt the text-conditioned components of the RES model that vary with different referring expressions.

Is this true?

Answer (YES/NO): YES